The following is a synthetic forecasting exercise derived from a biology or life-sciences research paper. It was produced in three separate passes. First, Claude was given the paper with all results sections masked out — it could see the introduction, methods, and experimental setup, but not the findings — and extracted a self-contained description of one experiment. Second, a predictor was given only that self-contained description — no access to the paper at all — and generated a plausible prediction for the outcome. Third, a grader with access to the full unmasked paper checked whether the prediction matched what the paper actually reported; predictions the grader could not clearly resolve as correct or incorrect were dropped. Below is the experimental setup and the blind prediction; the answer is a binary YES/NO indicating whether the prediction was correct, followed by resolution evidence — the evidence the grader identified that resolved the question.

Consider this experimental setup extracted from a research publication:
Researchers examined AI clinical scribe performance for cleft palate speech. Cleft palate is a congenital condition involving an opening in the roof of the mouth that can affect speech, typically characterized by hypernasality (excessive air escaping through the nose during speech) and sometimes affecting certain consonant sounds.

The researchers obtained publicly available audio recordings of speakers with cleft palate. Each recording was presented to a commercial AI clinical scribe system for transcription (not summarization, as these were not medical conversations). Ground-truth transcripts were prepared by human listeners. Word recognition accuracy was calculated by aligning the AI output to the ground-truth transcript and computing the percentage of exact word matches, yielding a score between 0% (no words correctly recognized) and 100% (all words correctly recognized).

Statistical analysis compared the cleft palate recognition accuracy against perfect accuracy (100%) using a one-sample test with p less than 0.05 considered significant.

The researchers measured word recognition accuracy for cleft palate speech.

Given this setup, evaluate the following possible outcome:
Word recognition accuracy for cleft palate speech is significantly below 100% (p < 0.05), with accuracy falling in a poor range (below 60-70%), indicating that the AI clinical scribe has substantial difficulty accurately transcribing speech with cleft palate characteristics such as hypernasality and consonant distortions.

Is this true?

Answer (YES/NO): NO